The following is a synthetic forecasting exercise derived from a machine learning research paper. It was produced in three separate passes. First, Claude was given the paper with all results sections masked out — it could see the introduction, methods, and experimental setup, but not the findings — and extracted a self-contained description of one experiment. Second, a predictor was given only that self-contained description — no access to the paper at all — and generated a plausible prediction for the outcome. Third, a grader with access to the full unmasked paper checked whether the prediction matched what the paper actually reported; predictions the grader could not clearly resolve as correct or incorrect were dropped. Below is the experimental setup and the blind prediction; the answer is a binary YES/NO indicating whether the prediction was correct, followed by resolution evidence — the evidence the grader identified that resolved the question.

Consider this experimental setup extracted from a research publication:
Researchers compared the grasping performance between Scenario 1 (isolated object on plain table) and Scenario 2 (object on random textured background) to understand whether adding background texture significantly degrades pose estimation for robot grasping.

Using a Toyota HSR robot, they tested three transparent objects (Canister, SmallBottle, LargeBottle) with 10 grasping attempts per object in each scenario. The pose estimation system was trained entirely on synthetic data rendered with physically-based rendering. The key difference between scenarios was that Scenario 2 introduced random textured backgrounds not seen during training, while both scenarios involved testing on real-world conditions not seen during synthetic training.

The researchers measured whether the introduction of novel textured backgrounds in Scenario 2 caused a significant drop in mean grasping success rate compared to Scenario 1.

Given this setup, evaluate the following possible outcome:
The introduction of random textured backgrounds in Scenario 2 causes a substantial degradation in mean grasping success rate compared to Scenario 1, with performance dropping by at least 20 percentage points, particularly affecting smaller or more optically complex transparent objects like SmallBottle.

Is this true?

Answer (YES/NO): NO